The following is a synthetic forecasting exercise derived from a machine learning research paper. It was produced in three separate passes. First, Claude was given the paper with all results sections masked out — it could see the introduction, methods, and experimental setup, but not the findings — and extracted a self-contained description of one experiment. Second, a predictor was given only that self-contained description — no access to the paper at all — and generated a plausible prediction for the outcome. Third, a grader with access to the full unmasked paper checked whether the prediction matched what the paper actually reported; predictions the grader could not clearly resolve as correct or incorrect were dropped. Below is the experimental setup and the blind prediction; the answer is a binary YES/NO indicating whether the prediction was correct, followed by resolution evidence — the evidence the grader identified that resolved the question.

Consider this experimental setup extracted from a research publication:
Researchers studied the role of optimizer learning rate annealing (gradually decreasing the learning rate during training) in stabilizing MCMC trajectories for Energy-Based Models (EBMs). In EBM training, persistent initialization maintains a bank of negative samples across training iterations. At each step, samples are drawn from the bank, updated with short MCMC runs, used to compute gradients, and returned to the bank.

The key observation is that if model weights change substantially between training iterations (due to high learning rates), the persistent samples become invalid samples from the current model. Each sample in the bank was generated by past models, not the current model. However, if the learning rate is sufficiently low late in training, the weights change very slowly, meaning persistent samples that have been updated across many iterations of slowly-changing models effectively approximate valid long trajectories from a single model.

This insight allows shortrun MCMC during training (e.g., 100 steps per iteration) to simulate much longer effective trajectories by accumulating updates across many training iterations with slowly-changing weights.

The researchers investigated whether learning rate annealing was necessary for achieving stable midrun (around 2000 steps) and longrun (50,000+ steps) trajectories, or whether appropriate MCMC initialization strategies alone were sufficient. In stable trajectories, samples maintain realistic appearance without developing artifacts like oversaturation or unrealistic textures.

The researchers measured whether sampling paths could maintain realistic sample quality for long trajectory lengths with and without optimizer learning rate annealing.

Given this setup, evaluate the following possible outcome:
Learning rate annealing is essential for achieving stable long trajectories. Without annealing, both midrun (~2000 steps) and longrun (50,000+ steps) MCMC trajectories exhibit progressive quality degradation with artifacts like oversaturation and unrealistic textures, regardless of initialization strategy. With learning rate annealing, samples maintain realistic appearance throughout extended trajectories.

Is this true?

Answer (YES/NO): YES